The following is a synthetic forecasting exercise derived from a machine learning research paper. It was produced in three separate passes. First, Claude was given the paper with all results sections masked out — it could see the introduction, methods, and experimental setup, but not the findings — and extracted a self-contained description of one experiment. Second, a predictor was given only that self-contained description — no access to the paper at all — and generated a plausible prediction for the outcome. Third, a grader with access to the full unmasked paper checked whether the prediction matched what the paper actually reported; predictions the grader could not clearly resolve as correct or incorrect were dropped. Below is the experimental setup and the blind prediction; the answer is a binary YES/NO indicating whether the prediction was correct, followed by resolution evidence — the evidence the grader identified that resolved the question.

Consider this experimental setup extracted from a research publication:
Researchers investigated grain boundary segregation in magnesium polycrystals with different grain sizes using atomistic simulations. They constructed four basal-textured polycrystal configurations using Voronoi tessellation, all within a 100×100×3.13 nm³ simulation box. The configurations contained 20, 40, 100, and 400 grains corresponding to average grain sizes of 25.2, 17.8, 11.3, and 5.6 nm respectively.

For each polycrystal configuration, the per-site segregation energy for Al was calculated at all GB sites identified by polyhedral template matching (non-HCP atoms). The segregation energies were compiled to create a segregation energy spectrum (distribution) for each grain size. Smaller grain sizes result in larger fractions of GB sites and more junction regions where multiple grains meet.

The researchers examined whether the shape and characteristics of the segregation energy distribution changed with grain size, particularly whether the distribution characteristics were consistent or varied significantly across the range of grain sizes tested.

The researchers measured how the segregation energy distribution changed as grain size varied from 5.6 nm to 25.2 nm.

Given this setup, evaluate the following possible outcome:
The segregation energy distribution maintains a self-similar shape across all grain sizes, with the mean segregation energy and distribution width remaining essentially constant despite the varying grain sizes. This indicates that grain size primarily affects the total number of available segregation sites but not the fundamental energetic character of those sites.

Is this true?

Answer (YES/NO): YES